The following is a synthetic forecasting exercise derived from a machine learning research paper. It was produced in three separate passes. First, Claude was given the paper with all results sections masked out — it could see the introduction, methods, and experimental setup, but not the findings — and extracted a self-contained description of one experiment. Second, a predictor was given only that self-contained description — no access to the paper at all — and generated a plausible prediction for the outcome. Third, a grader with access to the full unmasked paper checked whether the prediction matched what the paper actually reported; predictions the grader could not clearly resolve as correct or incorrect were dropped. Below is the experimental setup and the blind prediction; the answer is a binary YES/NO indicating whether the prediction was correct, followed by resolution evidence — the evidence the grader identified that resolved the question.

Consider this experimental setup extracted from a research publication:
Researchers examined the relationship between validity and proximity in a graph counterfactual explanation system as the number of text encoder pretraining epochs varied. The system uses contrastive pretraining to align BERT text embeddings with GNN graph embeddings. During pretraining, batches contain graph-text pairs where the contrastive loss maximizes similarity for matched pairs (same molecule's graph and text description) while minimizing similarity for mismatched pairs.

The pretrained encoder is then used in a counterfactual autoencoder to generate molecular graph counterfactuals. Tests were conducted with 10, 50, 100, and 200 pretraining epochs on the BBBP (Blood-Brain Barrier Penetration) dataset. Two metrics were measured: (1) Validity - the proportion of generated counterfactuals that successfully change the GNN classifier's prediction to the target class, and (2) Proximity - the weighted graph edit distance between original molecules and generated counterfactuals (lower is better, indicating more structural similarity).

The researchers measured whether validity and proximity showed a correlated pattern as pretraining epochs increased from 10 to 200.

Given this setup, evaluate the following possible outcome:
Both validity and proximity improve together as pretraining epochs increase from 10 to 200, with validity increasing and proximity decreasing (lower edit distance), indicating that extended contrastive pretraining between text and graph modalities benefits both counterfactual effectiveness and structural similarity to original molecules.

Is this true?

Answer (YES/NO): NO